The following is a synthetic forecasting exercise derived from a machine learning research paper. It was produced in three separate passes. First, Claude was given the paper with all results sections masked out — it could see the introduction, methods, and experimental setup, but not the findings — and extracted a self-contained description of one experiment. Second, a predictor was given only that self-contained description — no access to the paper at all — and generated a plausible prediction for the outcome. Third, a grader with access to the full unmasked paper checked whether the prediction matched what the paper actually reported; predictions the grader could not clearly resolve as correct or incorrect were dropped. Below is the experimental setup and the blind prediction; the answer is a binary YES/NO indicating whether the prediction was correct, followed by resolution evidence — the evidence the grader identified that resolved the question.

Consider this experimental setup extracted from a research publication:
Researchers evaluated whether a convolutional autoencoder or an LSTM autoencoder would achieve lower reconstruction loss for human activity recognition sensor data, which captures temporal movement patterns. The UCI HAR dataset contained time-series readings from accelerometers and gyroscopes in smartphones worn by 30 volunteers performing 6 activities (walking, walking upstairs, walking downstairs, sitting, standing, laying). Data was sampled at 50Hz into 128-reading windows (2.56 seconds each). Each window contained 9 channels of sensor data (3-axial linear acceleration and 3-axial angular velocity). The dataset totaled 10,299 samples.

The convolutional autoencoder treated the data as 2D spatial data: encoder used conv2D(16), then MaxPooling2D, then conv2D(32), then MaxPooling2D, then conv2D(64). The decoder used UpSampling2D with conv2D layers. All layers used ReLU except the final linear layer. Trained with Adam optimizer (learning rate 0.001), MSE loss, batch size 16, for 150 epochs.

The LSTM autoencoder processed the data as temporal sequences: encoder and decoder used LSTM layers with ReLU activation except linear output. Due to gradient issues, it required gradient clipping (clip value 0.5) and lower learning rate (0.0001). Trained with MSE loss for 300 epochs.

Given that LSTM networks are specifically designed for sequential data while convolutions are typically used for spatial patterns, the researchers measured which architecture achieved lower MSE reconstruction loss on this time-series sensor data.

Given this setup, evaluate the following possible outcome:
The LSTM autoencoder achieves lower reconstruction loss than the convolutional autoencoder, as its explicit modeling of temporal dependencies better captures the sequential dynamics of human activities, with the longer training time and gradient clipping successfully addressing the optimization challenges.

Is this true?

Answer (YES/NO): NO